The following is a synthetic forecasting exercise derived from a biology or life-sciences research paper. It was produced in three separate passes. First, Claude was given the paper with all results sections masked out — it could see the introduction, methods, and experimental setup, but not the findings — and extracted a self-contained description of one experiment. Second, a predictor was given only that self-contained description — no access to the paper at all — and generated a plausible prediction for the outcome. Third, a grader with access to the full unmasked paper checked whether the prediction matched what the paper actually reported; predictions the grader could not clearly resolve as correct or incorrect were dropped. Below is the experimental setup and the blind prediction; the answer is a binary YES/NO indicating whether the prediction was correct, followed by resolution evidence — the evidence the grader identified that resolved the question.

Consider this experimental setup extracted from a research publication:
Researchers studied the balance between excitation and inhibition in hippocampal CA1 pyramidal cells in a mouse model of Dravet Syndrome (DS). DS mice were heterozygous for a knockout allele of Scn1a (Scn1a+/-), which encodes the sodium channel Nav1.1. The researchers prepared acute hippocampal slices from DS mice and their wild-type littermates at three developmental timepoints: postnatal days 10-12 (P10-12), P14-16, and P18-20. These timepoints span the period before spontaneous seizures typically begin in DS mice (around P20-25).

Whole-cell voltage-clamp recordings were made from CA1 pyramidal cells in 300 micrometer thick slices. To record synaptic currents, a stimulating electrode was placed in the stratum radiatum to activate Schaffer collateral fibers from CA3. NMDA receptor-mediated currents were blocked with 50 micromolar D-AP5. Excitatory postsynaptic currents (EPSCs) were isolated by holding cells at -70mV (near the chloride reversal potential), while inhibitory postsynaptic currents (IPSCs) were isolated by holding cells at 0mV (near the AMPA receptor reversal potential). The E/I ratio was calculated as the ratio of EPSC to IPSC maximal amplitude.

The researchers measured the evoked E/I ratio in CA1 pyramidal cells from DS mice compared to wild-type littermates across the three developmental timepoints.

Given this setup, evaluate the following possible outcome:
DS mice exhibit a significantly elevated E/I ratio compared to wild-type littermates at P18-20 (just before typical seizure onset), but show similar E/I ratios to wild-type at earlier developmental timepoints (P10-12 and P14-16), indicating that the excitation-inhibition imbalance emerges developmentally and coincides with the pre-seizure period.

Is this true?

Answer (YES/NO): YES